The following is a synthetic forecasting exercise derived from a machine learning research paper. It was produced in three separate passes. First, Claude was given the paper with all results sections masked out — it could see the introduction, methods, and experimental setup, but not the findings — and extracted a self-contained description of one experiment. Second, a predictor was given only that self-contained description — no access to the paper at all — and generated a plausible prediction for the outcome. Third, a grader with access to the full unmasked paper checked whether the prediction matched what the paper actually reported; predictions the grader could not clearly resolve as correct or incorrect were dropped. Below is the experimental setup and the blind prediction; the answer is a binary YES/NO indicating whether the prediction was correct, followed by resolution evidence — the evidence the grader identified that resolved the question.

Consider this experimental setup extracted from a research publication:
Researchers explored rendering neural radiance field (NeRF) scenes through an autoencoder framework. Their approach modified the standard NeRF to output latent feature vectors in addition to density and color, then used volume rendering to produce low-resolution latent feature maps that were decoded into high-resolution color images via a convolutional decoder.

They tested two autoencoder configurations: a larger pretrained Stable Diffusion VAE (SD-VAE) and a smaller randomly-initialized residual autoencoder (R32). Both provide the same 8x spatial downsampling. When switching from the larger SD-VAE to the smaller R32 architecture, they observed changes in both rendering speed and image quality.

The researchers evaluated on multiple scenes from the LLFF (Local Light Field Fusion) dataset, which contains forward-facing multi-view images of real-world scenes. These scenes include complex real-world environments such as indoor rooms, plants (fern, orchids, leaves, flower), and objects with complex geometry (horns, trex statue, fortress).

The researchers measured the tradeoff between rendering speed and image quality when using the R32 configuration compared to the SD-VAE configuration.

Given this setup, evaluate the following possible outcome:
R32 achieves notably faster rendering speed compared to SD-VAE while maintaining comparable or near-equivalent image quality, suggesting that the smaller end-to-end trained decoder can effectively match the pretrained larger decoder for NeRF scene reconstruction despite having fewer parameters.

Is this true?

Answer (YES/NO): NO